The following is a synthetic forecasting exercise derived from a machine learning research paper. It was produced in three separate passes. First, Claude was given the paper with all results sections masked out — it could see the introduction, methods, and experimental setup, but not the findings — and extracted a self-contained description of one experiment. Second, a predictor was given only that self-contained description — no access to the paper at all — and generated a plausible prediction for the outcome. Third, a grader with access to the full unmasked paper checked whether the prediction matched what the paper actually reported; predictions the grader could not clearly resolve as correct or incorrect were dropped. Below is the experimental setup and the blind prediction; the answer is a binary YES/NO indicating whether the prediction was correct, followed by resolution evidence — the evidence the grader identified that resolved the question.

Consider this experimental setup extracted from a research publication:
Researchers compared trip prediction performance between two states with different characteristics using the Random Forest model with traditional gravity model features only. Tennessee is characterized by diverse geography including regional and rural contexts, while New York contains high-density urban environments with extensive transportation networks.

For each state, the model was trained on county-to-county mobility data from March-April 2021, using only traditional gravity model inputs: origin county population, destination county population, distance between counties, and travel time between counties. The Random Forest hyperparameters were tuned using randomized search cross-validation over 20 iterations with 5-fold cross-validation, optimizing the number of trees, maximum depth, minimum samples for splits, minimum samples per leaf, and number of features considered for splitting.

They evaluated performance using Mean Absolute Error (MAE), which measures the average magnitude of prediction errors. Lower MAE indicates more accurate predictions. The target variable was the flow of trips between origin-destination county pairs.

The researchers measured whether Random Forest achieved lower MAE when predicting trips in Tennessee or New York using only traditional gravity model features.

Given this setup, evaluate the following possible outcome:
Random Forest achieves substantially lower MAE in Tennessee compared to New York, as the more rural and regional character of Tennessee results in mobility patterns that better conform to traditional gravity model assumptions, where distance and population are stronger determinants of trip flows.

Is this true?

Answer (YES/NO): NO